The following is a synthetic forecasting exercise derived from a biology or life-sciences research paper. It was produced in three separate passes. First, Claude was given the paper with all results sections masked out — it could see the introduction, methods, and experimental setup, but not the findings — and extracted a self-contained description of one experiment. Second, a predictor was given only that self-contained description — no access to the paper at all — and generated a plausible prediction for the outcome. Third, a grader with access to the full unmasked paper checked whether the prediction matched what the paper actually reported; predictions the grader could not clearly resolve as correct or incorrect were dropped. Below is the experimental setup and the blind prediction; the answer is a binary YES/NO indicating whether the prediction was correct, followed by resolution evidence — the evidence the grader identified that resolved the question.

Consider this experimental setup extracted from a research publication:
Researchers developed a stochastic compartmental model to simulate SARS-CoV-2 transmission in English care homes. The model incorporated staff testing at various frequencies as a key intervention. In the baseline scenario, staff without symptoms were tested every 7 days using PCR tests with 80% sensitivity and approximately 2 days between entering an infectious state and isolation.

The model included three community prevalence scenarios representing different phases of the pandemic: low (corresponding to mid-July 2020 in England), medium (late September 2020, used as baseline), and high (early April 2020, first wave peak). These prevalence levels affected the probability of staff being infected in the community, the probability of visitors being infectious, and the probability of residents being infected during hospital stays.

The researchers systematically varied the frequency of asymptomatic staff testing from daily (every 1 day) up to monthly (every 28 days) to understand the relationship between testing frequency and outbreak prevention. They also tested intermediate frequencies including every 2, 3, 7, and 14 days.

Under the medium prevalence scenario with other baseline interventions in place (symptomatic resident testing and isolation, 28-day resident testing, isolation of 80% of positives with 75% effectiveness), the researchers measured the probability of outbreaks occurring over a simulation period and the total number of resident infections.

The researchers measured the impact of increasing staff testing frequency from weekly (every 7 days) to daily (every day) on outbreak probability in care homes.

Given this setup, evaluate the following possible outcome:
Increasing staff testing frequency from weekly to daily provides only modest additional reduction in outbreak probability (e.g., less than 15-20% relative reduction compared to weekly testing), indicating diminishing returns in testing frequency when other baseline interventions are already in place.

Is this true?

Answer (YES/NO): NO